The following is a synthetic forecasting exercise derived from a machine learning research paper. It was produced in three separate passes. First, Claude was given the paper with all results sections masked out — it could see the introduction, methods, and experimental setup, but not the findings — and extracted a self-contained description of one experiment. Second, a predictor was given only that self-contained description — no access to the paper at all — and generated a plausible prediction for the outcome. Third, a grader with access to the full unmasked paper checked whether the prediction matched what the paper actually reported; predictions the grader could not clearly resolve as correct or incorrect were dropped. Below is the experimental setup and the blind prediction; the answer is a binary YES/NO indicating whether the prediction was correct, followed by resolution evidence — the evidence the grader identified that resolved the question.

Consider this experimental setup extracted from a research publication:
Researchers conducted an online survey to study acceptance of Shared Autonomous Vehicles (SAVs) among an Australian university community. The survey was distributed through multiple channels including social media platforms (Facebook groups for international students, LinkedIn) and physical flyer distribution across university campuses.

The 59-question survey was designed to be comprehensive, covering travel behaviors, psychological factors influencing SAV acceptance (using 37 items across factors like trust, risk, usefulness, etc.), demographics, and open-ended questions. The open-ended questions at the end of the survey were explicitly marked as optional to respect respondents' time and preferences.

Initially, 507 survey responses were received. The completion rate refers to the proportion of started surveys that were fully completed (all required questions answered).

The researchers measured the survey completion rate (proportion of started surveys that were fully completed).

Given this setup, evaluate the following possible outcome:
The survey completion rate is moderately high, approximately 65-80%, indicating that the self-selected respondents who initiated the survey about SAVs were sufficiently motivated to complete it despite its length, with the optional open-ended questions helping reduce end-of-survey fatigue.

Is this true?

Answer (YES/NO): NO